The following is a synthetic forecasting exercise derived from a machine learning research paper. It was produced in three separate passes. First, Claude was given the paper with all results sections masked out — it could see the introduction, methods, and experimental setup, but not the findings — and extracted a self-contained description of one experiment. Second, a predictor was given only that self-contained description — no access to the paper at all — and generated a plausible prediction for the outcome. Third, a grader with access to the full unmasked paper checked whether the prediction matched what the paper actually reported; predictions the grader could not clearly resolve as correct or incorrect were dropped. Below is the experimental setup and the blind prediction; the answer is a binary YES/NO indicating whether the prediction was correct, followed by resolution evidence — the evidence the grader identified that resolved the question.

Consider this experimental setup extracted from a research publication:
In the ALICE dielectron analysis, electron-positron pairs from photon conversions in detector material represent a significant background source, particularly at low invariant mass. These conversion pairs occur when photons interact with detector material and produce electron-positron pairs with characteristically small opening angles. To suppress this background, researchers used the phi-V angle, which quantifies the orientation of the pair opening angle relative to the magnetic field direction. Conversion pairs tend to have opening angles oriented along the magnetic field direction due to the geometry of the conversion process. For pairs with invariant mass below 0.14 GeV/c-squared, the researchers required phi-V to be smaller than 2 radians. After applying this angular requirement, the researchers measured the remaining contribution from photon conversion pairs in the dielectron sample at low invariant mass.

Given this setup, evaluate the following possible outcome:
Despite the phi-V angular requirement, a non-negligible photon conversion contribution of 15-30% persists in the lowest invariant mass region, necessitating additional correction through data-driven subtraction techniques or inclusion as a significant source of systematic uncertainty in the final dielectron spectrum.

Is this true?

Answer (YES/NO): NO